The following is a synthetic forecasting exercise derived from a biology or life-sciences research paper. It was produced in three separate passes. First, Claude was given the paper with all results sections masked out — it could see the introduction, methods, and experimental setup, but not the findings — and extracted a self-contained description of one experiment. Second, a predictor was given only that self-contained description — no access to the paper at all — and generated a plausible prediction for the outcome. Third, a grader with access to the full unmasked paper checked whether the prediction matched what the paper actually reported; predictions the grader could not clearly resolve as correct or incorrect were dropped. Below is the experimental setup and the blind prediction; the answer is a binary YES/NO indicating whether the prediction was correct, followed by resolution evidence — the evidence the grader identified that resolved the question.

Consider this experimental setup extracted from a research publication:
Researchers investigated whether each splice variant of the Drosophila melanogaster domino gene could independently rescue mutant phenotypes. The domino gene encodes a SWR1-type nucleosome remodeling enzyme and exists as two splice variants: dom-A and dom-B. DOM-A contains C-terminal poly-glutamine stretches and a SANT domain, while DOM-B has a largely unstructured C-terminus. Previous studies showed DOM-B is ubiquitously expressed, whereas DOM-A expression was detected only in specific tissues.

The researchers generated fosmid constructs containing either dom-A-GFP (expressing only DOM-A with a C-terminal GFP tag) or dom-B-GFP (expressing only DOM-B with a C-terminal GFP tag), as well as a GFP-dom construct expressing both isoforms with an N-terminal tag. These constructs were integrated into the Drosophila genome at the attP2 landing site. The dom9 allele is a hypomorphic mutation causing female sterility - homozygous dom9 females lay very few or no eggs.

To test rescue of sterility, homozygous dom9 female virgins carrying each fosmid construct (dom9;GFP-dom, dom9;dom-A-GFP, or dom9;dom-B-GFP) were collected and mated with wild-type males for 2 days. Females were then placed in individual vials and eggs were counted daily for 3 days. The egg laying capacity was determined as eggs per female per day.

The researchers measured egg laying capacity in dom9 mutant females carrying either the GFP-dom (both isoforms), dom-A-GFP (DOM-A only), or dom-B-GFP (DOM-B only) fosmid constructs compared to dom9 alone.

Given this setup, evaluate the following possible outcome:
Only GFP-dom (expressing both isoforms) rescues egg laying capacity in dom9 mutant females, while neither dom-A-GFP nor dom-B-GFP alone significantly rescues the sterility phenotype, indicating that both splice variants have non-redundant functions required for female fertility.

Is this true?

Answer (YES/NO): NO